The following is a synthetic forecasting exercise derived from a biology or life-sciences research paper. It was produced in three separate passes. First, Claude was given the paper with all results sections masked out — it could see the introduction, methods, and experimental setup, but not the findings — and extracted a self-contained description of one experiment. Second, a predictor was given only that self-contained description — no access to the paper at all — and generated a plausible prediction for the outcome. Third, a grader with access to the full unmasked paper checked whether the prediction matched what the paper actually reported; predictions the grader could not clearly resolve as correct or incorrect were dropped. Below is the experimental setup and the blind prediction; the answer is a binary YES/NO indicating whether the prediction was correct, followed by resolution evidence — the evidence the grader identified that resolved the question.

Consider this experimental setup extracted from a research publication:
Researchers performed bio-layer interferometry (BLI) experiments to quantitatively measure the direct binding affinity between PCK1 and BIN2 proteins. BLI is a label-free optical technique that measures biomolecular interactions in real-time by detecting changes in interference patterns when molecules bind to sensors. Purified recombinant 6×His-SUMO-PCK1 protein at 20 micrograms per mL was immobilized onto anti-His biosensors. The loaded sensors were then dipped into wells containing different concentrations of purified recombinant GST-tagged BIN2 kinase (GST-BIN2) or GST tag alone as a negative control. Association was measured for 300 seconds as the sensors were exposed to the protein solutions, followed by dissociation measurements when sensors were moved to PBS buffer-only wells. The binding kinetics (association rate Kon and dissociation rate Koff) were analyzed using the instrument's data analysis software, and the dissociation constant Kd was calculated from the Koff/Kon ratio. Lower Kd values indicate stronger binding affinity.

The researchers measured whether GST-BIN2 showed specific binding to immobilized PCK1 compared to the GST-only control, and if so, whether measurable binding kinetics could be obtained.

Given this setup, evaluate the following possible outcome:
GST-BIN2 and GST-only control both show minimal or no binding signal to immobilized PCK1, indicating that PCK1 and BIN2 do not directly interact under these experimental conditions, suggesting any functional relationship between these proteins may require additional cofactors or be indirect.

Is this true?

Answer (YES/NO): NO